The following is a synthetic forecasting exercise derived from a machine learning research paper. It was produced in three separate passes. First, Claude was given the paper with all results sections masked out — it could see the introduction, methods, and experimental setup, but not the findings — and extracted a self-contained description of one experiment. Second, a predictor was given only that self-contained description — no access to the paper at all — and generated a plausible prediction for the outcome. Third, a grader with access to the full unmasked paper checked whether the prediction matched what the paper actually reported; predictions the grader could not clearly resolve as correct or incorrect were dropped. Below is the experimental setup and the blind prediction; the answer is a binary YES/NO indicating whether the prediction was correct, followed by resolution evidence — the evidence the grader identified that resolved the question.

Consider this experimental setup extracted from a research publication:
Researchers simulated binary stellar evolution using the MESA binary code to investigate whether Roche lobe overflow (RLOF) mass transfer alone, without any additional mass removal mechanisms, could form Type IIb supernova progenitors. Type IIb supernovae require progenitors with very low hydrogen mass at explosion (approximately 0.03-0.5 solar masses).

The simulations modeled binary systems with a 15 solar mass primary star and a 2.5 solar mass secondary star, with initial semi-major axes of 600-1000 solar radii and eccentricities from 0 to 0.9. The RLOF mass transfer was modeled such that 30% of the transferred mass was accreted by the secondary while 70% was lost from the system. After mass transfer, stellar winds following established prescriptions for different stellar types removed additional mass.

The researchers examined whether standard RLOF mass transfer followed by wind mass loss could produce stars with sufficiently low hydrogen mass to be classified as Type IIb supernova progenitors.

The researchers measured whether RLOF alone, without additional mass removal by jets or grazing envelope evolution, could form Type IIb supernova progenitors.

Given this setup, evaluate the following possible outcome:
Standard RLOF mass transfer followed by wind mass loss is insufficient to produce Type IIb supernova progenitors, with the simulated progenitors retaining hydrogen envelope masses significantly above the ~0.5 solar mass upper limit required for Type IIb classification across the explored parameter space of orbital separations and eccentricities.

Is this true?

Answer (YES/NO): NO